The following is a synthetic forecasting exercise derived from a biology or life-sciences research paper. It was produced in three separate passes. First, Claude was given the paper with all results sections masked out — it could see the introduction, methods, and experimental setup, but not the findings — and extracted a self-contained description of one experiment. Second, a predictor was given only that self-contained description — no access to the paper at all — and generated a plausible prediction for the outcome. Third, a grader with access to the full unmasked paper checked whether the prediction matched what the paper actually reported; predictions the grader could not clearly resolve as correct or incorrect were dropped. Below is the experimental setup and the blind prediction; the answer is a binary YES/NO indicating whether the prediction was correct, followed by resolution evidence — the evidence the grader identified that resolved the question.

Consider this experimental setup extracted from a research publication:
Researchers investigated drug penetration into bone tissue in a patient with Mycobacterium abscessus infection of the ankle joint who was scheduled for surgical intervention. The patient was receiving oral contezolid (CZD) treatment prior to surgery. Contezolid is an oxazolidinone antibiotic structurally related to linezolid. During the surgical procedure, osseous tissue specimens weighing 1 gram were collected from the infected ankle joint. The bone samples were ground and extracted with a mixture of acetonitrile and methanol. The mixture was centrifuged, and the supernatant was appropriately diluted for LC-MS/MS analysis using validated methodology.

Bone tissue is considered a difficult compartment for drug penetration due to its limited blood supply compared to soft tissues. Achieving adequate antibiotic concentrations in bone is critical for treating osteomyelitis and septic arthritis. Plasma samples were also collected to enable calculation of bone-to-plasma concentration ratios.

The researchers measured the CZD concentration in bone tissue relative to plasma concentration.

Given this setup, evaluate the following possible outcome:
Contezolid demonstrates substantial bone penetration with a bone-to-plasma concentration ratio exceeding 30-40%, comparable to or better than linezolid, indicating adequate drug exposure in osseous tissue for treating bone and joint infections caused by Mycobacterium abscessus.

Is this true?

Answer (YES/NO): NO